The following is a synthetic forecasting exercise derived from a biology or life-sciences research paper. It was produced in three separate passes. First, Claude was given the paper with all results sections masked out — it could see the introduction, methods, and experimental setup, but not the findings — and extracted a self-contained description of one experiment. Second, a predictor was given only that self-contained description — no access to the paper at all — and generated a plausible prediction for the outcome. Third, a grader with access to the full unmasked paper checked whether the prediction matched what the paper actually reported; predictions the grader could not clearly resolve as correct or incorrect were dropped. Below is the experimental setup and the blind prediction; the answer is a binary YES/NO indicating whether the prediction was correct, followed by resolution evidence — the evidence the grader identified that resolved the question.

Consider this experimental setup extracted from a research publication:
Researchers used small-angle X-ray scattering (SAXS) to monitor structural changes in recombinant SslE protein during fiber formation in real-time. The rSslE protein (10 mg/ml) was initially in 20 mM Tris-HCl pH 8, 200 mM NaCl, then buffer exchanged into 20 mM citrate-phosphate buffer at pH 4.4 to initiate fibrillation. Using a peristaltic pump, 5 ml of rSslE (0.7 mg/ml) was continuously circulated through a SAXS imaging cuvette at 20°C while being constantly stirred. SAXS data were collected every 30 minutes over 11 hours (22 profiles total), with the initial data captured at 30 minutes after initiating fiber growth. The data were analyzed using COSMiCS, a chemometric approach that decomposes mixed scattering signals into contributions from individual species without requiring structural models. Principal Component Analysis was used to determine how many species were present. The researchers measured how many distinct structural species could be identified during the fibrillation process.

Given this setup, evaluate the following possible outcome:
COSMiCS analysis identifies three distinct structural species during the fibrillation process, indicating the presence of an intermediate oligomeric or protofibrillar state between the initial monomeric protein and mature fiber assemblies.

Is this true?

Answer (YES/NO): NO